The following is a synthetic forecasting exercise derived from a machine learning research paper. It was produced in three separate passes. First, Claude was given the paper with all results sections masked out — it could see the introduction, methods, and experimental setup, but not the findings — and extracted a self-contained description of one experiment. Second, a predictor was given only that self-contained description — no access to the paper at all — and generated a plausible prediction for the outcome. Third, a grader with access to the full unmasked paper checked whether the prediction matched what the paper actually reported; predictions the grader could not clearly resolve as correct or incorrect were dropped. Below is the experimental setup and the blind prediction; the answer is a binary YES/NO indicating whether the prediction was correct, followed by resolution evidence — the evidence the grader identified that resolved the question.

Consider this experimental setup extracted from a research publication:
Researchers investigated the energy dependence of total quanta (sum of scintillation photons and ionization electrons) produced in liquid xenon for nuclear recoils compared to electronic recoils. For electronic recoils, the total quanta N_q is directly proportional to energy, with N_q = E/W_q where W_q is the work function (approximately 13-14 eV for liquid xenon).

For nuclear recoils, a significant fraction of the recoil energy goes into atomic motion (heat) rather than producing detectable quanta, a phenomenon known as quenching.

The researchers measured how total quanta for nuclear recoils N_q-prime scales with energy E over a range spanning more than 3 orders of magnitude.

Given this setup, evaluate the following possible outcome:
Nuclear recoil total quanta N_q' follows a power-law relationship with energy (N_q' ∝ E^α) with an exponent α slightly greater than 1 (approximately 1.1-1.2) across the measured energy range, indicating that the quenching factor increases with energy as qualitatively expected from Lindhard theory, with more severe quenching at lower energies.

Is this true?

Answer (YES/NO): YES